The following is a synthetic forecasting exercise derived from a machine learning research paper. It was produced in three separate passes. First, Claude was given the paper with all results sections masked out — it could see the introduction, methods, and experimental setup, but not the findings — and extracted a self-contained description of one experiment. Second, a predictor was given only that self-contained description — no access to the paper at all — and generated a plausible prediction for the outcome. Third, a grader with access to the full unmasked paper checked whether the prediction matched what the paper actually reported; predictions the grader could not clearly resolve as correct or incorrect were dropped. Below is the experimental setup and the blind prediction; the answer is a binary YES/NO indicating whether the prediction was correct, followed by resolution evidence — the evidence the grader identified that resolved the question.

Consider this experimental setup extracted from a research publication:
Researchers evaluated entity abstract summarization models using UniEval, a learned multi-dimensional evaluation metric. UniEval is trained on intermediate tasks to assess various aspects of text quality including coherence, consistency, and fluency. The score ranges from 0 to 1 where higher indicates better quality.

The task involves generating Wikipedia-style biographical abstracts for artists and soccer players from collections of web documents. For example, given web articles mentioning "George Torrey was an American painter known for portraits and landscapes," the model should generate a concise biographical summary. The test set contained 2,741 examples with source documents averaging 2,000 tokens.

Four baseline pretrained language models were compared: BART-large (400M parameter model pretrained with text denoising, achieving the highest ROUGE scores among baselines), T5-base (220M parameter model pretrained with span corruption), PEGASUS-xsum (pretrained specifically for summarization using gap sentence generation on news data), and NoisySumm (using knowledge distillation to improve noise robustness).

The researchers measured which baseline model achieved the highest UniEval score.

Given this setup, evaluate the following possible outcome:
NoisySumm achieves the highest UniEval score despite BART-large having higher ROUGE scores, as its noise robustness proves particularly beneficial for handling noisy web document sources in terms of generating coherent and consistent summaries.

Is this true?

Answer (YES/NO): NO